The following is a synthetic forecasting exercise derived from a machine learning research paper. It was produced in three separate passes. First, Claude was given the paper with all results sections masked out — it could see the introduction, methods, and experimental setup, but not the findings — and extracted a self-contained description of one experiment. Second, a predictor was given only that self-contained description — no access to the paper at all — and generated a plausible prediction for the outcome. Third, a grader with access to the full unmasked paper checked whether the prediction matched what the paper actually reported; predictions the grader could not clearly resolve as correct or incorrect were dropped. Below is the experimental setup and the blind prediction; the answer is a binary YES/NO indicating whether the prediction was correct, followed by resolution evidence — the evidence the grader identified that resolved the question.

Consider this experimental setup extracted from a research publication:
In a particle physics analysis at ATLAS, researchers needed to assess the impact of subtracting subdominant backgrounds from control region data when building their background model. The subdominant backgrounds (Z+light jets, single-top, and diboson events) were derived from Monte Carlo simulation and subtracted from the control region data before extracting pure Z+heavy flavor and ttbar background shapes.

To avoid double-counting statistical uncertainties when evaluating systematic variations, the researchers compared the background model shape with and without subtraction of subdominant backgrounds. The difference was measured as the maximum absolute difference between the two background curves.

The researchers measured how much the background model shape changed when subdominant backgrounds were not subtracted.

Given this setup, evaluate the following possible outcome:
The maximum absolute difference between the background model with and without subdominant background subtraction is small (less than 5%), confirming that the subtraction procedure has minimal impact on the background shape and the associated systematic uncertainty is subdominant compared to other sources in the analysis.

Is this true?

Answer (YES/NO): YES